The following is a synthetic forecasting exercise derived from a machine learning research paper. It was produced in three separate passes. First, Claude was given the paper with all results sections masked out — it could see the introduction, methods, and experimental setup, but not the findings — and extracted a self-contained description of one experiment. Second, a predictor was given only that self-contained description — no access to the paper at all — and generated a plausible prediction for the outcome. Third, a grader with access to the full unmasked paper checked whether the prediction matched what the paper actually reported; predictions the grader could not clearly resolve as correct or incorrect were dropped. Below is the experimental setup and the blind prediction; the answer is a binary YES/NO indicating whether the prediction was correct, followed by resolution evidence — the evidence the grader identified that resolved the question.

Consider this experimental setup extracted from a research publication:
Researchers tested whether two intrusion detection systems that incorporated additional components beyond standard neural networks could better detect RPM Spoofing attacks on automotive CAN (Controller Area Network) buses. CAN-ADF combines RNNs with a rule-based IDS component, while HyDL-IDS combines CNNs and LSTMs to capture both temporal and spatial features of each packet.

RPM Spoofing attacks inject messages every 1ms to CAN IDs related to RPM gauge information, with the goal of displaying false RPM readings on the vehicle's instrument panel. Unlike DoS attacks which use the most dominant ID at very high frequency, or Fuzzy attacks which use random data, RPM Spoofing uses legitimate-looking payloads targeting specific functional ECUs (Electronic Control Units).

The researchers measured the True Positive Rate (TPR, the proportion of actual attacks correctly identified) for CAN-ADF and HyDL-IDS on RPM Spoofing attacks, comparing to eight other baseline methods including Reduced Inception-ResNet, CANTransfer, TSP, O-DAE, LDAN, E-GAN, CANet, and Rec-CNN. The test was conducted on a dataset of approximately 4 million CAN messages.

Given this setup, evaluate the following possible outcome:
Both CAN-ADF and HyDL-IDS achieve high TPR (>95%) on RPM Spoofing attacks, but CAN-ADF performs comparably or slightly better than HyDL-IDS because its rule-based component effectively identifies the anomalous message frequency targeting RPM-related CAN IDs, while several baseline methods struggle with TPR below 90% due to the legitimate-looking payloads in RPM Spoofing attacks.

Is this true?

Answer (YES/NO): NO